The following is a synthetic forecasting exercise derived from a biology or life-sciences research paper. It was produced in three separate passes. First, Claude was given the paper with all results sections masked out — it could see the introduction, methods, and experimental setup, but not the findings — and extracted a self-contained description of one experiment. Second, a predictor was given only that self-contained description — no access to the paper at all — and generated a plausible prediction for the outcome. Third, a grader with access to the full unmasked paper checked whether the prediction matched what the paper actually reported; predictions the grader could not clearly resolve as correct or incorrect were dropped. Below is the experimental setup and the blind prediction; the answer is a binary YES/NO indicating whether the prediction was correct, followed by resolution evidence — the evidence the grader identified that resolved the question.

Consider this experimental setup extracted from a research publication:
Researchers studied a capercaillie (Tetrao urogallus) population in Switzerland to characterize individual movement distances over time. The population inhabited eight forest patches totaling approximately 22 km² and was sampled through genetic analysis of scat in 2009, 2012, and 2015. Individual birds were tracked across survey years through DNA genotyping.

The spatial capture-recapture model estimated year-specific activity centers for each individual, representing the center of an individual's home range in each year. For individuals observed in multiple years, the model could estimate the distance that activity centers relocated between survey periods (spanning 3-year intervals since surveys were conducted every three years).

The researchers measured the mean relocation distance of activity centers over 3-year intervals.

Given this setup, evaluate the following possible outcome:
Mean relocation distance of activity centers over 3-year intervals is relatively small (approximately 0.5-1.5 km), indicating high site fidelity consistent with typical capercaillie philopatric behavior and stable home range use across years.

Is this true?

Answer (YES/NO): YES